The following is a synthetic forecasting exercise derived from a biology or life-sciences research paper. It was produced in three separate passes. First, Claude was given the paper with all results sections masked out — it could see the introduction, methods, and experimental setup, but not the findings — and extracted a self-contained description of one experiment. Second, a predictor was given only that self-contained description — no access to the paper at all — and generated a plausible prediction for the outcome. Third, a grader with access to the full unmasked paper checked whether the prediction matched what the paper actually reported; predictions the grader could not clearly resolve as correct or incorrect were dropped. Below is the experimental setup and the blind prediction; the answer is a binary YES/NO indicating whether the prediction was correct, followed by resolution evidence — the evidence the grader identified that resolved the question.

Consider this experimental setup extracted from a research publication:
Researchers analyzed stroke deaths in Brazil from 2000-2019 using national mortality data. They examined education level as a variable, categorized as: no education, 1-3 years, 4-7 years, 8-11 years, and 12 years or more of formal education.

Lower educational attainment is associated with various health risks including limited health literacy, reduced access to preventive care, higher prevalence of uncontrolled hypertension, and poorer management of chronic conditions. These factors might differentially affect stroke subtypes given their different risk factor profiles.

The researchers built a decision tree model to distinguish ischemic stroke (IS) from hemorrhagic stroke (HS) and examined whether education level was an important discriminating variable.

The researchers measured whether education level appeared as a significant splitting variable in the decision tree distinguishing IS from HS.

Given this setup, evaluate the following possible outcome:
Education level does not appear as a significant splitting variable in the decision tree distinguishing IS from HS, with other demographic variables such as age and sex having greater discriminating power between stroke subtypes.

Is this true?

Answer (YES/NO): NO